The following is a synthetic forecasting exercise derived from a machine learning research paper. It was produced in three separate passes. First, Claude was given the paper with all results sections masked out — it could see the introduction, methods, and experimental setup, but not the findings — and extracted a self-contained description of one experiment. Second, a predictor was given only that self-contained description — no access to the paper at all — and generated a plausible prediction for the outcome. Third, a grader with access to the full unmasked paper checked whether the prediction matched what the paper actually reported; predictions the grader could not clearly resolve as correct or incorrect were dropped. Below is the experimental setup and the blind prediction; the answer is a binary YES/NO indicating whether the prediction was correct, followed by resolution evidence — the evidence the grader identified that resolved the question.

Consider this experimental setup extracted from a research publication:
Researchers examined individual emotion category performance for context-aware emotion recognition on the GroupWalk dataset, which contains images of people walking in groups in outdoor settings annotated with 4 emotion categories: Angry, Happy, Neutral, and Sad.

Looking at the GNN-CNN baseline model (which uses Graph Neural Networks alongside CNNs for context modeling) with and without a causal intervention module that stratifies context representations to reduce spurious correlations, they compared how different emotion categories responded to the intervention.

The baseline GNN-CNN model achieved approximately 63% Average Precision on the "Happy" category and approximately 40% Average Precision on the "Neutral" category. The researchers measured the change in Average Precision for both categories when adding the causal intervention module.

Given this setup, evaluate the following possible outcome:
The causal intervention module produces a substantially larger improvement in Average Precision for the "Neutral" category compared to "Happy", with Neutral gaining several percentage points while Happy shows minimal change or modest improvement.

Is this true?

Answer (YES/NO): NO